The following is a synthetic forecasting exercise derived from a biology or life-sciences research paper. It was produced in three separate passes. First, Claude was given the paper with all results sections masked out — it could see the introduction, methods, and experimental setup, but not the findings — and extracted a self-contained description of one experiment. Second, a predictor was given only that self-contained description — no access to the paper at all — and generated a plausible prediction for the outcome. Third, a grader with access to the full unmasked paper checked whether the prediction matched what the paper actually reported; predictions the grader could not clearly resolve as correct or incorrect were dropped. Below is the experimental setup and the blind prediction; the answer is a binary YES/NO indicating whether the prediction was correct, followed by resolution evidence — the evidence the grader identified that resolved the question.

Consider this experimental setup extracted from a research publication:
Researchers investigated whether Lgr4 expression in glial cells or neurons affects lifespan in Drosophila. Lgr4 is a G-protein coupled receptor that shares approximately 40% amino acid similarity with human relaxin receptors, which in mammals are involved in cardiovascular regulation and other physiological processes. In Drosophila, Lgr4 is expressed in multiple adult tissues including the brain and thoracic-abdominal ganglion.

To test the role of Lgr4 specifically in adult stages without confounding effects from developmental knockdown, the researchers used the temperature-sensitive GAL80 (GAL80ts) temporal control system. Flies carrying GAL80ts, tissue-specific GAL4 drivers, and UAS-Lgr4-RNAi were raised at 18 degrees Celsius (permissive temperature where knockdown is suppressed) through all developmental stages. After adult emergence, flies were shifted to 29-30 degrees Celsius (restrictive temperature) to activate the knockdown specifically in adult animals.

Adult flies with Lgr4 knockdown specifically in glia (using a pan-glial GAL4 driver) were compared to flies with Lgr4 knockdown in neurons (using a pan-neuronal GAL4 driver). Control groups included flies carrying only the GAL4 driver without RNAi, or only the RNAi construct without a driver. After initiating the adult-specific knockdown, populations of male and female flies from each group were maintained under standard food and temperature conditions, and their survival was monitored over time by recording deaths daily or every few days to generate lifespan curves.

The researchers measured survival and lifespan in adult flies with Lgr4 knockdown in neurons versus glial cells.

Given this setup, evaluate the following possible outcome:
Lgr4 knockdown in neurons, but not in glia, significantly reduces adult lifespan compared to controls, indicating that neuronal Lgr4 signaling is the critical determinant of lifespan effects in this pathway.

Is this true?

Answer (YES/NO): NO